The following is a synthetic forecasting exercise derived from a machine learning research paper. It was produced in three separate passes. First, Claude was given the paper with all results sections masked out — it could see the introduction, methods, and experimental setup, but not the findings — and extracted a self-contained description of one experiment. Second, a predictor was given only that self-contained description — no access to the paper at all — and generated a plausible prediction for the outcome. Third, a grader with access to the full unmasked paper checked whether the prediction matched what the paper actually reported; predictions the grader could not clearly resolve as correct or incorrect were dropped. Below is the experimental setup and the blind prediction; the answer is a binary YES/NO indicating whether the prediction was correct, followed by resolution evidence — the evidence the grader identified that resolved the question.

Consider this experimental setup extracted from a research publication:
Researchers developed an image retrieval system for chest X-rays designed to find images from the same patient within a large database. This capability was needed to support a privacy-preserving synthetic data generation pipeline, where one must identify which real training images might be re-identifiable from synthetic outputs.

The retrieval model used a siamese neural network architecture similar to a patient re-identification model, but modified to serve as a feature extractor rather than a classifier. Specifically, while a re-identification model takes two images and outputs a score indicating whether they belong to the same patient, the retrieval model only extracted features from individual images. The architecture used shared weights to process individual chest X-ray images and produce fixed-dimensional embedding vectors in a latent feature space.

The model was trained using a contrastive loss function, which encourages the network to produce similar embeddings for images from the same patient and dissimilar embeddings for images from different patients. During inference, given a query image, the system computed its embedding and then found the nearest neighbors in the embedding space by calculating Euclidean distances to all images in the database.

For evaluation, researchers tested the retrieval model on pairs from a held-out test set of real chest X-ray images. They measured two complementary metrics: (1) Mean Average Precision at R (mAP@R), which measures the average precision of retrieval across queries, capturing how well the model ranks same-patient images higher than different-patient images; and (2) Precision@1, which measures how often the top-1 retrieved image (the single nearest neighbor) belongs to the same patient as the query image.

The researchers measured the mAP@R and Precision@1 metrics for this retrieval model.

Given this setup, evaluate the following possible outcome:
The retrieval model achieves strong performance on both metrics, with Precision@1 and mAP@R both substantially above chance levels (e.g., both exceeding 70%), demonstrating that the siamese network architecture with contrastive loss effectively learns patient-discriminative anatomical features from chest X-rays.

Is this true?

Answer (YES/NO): YES